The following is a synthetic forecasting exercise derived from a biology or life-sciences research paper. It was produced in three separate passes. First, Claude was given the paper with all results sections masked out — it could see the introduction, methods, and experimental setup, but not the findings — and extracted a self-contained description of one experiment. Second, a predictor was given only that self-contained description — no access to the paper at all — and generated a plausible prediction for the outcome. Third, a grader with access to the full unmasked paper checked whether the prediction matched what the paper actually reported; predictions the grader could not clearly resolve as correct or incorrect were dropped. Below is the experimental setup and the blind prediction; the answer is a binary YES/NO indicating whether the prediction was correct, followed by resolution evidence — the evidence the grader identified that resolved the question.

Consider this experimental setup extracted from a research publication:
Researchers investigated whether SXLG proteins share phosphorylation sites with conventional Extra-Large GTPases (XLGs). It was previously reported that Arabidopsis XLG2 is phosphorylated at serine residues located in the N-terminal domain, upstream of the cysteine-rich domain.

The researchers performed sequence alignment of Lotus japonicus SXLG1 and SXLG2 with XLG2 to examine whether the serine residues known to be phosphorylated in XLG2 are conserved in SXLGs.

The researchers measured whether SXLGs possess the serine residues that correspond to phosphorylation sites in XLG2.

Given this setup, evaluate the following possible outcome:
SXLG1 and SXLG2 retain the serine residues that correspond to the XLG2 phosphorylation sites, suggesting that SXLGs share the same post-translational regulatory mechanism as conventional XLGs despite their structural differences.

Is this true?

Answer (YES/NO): NO